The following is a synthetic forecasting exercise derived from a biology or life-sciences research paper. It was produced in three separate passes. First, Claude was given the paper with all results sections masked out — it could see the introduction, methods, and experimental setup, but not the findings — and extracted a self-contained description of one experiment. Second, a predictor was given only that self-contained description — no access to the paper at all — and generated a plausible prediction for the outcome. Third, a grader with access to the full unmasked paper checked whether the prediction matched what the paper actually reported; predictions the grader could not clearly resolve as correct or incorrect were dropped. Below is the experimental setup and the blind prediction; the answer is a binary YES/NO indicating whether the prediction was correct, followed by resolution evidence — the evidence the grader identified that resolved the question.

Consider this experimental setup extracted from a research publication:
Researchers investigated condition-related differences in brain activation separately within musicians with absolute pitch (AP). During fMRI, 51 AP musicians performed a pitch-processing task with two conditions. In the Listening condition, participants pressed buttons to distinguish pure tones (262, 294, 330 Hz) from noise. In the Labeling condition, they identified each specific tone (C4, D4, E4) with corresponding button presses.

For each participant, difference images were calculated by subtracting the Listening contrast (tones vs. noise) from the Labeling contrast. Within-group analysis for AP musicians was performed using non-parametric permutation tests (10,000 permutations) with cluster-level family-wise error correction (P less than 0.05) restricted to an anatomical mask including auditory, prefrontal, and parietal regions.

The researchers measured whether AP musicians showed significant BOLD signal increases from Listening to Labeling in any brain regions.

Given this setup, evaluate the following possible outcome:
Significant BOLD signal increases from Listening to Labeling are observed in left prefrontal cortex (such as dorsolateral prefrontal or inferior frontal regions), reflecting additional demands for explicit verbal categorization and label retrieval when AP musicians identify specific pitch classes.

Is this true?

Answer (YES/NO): YES